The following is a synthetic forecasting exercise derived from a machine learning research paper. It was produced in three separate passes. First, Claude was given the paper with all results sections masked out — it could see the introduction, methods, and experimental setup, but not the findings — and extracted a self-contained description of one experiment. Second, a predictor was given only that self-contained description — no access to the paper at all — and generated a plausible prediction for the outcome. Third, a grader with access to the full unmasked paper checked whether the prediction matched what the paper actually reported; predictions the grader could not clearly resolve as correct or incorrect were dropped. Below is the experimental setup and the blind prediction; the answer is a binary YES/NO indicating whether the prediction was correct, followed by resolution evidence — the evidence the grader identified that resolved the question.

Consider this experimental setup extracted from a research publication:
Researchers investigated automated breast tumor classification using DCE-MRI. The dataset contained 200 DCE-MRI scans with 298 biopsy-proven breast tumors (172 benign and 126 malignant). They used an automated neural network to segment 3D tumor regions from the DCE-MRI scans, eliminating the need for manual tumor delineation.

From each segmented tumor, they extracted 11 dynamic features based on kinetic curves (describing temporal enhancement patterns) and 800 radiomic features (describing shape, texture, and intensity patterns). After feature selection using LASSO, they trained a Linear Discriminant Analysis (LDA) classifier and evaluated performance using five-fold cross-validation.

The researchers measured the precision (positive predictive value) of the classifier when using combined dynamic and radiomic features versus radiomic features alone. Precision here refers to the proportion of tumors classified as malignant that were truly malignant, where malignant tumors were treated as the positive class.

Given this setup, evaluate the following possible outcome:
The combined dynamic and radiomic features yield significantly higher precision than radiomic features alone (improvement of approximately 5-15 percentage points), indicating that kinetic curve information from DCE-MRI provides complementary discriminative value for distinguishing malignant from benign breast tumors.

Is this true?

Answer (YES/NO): YES